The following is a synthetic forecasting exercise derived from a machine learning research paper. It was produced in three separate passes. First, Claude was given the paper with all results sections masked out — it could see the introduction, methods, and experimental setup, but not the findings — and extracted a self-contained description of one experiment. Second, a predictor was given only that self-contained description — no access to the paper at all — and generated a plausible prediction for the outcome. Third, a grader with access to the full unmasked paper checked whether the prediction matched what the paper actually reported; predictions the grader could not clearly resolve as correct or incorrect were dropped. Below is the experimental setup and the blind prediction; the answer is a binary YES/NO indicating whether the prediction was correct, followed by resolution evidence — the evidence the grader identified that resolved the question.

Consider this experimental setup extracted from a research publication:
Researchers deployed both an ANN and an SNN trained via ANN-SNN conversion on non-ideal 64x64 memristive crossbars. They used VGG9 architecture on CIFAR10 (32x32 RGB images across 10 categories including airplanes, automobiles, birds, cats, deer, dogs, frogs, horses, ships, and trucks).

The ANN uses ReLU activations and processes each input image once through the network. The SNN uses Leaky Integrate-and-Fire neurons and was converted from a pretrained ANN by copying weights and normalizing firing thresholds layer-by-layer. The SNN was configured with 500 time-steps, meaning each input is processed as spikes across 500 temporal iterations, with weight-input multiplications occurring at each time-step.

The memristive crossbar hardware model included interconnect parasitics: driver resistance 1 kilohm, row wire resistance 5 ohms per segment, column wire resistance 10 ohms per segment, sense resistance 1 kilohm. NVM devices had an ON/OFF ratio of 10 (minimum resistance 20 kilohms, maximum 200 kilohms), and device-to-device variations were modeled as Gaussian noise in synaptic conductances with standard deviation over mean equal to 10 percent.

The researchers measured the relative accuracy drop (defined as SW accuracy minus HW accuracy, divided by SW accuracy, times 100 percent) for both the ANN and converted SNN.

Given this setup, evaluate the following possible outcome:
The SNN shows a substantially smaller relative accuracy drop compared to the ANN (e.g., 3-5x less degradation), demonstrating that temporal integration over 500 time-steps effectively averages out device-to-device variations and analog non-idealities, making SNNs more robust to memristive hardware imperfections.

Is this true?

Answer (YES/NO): NO